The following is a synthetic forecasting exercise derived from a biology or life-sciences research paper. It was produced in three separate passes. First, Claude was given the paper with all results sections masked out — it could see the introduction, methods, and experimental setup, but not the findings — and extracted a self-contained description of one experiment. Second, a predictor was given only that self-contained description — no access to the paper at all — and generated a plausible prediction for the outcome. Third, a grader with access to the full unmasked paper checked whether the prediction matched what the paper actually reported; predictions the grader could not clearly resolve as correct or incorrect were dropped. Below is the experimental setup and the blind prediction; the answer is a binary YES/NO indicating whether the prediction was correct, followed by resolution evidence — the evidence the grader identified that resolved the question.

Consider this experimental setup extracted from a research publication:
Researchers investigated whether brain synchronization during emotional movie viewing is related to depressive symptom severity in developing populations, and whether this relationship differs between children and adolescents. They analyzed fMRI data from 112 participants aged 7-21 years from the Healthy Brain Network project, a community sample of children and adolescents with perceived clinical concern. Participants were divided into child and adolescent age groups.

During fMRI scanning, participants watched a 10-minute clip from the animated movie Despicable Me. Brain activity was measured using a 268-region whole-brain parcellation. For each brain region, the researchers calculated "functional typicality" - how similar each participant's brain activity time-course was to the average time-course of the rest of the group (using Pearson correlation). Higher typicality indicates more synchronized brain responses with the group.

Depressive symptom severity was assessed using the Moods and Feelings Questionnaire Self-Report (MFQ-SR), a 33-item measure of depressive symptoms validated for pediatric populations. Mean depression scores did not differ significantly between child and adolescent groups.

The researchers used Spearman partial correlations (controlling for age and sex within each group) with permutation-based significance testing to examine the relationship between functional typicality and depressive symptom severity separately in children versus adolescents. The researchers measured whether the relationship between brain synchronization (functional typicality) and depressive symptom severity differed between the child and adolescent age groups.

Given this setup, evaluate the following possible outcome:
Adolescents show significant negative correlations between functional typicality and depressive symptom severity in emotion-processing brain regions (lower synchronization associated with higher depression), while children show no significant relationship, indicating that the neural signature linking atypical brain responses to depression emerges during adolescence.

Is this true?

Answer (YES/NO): YES